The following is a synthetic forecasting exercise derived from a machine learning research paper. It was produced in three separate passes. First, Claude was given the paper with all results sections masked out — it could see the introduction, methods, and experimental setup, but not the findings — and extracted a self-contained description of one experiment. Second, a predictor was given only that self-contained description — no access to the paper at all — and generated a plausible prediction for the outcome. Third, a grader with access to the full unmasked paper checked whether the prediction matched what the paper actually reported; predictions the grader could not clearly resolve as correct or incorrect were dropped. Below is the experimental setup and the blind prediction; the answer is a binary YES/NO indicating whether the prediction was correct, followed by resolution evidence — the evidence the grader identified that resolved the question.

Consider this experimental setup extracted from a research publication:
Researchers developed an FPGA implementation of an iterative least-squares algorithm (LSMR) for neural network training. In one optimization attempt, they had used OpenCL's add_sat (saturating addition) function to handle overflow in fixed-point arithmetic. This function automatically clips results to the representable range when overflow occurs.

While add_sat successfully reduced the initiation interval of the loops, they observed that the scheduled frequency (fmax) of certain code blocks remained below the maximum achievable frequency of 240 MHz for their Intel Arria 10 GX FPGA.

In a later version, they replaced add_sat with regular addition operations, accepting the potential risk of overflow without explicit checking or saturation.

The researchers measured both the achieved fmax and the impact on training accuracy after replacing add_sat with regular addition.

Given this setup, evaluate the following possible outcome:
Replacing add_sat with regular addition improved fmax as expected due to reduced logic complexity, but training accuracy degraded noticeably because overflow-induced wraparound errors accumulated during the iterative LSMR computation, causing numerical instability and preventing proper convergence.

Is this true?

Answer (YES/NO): NO